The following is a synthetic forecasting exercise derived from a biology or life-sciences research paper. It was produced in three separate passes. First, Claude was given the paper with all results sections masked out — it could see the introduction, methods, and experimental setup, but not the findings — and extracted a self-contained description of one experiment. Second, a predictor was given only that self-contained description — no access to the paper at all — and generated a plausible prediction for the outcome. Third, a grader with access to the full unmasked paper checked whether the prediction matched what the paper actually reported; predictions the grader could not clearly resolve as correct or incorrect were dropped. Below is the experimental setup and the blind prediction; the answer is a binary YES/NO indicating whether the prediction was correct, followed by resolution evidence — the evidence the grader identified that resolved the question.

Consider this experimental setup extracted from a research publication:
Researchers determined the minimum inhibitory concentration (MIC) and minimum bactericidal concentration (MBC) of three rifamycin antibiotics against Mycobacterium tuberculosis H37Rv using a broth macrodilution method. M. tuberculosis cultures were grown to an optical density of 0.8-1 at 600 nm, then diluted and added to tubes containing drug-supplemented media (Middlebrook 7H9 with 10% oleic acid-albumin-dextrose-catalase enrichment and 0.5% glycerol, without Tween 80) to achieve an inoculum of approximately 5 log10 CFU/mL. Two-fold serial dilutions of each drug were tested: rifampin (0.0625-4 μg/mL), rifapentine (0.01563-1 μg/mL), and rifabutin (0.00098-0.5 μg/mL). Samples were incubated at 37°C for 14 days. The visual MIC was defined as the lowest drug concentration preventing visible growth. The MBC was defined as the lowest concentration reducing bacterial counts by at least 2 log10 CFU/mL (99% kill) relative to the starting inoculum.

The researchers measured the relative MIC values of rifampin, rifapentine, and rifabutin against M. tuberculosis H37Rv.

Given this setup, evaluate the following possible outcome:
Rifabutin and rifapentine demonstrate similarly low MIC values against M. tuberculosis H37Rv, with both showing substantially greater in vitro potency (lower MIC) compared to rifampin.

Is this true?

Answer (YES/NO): NO